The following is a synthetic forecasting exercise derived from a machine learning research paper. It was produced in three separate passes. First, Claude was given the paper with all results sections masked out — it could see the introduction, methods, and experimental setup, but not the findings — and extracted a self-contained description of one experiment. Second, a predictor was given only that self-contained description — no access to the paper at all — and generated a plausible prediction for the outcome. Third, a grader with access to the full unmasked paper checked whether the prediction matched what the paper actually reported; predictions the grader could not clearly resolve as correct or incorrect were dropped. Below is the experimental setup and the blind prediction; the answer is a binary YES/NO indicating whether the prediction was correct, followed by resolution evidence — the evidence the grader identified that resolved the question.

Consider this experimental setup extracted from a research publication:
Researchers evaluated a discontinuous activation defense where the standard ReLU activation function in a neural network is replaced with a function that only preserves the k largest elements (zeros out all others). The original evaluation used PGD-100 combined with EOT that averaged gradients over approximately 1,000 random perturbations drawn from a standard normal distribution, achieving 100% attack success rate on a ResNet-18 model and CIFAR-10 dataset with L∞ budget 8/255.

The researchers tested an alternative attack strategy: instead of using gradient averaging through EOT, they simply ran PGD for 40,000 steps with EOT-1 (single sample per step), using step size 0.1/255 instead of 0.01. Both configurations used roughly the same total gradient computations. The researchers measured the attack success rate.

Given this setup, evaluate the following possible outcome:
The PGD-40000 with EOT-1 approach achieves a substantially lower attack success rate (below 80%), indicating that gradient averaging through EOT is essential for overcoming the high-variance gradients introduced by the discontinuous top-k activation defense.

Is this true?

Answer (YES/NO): NO